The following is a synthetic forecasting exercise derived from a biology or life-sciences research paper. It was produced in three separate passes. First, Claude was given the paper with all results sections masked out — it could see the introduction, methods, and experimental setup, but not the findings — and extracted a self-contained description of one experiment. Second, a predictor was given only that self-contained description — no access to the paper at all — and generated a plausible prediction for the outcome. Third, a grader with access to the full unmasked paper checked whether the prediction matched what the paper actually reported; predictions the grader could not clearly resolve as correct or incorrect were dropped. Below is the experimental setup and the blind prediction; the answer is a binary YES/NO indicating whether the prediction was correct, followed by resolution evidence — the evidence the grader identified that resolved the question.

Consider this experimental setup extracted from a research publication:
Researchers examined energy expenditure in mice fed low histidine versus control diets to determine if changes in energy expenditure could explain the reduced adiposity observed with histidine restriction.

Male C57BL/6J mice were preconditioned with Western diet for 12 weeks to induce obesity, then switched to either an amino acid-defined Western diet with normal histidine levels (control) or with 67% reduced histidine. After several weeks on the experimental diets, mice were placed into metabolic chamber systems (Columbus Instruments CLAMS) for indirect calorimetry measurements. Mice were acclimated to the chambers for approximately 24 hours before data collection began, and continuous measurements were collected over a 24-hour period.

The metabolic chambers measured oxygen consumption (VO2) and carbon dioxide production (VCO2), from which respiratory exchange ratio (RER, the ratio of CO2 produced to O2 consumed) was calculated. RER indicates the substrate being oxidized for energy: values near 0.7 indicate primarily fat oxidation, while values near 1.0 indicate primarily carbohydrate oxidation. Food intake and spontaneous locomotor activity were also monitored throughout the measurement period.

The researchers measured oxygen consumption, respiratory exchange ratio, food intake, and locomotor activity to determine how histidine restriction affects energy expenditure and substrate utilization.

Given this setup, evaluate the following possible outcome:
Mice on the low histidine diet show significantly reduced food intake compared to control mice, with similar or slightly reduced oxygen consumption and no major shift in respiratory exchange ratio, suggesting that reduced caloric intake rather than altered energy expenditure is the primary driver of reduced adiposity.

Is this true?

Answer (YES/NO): NO